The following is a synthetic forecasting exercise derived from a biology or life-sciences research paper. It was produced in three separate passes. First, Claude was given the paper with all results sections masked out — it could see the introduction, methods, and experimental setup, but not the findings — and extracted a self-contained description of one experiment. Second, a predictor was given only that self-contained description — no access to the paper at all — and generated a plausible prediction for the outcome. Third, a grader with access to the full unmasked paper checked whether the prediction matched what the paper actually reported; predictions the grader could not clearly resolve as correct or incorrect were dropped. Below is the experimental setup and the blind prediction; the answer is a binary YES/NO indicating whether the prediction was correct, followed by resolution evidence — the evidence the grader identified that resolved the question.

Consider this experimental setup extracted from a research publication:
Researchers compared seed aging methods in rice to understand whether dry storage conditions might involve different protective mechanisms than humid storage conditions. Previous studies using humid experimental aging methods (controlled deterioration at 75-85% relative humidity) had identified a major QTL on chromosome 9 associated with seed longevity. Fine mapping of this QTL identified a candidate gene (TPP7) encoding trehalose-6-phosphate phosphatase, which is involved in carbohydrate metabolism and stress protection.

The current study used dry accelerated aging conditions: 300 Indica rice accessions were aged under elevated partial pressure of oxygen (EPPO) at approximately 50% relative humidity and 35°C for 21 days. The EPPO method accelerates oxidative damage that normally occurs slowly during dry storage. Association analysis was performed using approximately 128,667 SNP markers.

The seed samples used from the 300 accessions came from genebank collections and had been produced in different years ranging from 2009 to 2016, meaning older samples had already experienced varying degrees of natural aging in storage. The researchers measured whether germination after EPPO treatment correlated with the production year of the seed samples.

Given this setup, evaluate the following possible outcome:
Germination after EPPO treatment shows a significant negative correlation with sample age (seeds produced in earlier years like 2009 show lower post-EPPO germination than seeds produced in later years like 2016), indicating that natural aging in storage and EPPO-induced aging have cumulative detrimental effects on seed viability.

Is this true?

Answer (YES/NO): NO